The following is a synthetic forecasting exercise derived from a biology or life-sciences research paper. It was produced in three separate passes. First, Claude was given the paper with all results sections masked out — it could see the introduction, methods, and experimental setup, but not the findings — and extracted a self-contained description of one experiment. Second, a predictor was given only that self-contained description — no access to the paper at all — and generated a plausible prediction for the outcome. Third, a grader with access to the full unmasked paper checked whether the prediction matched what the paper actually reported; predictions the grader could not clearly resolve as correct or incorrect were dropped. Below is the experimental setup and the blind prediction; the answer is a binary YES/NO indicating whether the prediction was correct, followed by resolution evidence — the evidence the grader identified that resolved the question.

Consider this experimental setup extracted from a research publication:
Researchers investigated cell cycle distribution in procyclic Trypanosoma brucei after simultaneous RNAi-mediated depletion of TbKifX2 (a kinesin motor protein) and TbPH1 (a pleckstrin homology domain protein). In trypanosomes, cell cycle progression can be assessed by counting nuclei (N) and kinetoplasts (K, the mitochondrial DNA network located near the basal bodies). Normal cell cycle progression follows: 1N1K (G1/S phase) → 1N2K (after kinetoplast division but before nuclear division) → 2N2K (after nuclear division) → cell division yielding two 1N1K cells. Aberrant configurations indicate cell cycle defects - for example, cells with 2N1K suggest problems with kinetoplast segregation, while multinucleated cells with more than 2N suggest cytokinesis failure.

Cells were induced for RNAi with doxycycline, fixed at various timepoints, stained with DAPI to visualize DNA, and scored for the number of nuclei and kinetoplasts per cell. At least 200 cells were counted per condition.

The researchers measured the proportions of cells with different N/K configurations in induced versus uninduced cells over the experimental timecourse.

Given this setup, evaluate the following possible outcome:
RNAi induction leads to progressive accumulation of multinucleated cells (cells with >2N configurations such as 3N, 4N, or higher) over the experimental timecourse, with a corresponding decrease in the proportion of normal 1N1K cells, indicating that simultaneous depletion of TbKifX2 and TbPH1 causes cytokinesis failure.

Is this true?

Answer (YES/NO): NO